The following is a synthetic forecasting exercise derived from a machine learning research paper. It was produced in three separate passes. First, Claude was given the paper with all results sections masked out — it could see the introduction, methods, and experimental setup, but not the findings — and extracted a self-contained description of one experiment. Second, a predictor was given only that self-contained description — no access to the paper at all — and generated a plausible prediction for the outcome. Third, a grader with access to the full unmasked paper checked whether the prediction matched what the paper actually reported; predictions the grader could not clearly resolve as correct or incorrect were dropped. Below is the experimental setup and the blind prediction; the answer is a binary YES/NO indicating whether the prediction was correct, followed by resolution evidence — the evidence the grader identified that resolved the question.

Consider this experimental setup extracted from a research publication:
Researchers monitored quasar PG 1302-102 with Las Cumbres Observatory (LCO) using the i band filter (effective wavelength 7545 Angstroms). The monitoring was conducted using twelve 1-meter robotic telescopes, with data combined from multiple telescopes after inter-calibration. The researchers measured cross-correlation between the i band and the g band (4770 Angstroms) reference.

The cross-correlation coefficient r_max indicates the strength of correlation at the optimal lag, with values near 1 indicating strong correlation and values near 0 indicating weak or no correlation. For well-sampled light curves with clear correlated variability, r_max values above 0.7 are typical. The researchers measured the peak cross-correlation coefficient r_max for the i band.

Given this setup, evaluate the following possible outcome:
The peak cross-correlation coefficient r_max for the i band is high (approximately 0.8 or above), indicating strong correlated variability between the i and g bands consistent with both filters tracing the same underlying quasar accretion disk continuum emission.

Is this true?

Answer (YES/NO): NO